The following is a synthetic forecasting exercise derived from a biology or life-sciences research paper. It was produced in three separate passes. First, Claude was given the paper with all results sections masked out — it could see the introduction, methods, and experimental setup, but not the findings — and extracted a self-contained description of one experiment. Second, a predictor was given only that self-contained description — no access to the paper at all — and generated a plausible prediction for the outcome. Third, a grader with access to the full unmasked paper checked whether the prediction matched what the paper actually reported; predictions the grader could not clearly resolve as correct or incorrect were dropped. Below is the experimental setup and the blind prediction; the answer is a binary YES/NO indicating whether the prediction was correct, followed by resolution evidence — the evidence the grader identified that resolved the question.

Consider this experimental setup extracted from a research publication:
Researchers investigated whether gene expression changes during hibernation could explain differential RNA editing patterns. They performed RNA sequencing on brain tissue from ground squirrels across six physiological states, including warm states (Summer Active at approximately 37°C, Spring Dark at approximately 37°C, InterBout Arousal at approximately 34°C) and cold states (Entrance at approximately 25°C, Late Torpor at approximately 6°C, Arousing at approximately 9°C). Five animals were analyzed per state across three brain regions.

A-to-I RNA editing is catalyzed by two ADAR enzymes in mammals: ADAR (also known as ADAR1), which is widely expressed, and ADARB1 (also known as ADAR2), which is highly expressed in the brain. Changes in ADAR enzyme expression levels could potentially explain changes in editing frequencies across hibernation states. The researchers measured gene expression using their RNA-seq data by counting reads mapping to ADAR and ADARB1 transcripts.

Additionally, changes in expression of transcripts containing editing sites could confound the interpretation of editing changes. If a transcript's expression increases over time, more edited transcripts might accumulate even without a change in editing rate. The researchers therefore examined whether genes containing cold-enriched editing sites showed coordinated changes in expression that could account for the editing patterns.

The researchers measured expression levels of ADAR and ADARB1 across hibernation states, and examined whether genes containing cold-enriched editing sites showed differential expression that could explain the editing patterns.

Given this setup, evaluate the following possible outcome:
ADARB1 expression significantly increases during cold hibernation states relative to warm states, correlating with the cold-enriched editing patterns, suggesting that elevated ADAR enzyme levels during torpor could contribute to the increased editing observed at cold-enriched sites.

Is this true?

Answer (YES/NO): NO